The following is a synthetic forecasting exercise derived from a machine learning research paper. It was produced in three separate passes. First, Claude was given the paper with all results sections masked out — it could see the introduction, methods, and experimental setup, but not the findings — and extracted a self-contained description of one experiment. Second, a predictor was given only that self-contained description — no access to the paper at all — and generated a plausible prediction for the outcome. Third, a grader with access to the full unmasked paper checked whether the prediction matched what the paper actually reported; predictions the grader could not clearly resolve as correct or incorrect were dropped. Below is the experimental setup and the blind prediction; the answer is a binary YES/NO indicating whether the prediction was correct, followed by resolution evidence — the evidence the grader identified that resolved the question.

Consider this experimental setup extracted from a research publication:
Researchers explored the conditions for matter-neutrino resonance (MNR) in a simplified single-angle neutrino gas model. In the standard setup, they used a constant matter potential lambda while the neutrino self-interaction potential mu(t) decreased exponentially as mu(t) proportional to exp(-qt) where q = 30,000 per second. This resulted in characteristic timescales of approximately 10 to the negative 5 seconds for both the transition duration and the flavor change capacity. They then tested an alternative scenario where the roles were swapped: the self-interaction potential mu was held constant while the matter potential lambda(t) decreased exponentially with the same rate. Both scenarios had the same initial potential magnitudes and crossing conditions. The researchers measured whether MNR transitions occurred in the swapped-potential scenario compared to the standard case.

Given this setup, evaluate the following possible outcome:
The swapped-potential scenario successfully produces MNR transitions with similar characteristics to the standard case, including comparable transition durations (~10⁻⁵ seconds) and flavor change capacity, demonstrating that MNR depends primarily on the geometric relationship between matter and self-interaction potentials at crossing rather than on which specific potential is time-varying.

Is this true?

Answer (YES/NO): NO